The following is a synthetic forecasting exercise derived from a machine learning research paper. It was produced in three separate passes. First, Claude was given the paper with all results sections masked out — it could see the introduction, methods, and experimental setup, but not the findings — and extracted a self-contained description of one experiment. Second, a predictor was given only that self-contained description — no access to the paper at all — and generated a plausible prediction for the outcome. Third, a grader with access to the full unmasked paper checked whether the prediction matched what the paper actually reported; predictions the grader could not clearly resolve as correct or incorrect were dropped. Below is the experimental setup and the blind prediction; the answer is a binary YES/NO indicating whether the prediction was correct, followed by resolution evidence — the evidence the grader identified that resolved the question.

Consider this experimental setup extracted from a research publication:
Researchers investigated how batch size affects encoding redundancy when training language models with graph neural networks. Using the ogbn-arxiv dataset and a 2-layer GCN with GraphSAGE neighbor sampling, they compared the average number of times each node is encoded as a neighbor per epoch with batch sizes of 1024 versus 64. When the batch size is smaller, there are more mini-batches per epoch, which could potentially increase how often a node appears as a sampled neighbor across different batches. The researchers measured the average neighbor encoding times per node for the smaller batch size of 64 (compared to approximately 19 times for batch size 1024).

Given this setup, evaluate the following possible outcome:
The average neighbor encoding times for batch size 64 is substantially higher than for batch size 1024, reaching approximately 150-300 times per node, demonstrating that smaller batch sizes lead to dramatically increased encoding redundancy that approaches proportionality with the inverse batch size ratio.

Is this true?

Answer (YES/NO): NO